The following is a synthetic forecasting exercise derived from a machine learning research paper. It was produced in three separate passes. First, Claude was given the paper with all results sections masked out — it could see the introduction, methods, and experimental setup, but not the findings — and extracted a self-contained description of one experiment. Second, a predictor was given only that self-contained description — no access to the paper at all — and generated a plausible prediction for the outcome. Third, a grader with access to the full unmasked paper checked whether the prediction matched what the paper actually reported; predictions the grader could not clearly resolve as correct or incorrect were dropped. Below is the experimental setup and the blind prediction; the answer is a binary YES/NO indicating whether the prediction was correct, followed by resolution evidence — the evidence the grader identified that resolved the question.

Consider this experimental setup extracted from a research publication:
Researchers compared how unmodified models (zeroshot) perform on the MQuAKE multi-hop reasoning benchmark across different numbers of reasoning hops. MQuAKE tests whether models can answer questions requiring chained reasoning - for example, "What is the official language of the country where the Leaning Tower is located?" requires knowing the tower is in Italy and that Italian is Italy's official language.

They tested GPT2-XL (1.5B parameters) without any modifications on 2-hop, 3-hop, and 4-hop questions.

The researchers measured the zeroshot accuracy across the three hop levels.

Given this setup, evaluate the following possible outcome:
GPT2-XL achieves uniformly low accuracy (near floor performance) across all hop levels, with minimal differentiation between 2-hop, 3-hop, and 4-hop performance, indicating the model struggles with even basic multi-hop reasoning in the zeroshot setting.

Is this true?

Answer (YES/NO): NO